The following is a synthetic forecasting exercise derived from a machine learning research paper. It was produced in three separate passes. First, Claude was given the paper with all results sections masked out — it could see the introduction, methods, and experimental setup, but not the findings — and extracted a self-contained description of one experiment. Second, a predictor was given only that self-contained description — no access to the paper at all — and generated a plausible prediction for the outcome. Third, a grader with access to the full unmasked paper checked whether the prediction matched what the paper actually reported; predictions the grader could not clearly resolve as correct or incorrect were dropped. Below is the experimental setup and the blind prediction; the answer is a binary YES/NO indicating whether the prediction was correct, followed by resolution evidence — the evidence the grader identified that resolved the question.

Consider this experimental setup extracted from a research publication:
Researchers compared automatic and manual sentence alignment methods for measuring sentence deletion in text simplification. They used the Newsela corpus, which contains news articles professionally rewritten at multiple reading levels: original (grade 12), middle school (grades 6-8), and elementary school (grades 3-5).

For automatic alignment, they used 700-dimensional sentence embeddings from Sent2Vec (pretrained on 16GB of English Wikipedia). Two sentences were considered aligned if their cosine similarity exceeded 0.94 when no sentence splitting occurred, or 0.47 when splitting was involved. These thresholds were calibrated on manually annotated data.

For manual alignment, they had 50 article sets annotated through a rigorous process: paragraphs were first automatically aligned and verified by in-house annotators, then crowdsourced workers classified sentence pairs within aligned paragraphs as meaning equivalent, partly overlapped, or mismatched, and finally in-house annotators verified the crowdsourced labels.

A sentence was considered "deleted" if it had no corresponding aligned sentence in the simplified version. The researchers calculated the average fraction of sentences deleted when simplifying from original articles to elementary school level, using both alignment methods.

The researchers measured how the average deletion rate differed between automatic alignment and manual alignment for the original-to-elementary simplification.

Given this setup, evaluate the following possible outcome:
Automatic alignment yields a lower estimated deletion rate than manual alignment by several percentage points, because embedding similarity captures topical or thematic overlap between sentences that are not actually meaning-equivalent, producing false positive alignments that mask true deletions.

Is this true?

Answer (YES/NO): YES